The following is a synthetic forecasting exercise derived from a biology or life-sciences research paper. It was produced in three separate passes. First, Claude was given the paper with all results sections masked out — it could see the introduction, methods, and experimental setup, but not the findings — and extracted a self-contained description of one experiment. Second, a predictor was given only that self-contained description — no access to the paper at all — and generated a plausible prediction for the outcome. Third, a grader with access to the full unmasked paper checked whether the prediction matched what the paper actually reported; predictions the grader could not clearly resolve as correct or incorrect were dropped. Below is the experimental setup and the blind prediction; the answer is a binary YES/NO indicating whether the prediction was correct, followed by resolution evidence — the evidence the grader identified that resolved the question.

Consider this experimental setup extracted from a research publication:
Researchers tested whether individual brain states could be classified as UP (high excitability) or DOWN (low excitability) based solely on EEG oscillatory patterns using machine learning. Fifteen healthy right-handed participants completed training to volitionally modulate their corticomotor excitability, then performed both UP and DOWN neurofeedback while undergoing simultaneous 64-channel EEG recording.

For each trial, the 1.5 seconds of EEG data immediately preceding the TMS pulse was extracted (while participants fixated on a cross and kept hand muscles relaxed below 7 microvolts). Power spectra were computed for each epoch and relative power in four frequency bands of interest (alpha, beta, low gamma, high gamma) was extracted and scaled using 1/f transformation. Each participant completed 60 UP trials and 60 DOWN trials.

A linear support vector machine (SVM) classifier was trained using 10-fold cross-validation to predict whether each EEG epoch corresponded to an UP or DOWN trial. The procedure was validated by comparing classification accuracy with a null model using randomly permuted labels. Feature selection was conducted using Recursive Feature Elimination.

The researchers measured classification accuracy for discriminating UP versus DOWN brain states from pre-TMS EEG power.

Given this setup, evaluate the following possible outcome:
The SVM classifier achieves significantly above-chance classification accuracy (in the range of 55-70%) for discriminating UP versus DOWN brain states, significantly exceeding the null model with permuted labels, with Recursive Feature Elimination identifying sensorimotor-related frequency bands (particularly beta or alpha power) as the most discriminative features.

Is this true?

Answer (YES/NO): NO